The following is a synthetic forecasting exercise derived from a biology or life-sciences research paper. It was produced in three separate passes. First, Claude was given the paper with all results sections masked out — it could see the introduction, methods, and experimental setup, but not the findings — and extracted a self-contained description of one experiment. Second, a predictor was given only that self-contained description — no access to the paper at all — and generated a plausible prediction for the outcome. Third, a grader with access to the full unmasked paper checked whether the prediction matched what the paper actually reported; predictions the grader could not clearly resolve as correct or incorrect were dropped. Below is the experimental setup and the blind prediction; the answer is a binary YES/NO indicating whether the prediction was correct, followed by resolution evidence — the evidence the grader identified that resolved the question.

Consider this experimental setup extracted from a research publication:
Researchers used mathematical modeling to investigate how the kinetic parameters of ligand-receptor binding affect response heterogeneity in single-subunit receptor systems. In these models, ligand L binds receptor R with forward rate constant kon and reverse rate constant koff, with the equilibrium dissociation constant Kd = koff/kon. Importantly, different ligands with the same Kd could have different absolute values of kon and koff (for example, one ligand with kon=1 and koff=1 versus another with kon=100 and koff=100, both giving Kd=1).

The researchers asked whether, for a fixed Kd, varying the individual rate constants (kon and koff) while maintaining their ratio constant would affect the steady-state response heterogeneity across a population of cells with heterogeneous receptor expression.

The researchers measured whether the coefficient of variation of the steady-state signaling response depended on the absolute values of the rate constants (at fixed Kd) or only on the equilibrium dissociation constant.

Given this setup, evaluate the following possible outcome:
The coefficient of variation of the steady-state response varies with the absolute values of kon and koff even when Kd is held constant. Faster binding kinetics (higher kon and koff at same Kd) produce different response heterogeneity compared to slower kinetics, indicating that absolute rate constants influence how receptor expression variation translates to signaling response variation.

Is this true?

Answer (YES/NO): NO